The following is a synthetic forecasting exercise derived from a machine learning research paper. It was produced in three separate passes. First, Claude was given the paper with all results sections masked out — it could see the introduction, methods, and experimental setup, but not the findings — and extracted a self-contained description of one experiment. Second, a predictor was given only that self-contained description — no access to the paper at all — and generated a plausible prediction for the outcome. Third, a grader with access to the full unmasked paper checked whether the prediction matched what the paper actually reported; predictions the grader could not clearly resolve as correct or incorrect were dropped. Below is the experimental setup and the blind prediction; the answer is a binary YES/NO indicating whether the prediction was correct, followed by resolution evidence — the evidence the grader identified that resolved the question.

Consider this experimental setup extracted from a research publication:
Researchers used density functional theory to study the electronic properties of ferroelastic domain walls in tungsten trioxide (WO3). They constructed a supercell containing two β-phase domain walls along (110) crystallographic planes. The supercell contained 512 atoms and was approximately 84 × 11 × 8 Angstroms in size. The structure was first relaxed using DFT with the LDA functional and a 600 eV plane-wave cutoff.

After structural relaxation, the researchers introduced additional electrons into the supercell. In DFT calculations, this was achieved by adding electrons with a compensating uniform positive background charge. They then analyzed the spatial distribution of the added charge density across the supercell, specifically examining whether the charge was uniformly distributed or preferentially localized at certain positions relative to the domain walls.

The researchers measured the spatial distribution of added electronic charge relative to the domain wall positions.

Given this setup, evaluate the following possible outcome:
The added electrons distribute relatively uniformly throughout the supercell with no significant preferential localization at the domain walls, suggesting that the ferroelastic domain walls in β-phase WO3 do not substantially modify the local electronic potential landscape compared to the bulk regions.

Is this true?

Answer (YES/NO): NO